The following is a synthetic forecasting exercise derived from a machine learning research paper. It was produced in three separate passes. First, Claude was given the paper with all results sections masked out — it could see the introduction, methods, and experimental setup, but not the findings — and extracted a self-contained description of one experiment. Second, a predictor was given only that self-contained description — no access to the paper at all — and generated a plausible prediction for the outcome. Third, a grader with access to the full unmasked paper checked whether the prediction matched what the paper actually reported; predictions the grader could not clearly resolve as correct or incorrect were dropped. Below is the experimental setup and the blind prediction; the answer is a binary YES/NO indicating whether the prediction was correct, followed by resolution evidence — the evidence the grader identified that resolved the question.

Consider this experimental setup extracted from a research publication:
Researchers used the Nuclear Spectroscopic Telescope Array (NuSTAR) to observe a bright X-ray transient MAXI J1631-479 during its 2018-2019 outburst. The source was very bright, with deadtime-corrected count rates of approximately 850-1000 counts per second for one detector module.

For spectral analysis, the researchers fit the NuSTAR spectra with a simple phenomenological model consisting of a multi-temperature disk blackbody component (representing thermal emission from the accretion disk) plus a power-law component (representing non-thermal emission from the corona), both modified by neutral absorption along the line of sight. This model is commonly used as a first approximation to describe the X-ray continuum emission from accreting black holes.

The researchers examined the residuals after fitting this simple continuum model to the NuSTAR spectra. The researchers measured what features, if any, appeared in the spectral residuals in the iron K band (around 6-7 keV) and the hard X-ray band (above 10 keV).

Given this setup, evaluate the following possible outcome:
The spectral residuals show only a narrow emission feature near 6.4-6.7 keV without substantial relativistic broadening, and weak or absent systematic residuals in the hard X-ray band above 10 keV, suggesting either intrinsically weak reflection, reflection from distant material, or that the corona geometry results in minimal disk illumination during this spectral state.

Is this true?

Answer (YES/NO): NO